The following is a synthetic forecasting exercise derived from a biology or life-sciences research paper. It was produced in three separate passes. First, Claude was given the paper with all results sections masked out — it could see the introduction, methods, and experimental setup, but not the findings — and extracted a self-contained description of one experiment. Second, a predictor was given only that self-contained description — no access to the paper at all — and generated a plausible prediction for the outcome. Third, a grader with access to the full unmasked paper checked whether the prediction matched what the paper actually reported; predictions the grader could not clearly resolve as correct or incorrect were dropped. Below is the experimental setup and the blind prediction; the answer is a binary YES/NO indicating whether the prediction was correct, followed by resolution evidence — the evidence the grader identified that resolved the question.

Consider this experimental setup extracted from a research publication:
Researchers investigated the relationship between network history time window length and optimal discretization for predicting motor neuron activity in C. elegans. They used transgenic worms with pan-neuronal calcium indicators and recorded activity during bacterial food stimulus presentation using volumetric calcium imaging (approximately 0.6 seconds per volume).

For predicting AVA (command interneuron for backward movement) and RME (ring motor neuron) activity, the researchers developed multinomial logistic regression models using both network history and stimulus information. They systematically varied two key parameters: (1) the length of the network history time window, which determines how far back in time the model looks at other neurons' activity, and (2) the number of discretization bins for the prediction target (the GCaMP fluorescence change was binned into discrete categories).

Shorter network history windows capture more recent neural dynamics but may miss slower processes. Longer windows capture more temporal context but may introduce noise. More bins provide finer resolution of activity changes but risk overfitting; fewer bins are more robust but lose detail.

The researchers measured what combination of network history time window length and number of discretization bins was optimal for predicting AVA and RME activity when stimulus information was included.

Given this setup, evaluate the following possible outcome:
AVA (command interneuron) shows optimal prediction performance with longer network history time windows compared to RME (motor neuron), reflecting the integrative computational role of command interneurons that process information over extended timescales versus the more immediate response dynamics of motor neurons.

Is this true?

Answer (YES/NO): NO